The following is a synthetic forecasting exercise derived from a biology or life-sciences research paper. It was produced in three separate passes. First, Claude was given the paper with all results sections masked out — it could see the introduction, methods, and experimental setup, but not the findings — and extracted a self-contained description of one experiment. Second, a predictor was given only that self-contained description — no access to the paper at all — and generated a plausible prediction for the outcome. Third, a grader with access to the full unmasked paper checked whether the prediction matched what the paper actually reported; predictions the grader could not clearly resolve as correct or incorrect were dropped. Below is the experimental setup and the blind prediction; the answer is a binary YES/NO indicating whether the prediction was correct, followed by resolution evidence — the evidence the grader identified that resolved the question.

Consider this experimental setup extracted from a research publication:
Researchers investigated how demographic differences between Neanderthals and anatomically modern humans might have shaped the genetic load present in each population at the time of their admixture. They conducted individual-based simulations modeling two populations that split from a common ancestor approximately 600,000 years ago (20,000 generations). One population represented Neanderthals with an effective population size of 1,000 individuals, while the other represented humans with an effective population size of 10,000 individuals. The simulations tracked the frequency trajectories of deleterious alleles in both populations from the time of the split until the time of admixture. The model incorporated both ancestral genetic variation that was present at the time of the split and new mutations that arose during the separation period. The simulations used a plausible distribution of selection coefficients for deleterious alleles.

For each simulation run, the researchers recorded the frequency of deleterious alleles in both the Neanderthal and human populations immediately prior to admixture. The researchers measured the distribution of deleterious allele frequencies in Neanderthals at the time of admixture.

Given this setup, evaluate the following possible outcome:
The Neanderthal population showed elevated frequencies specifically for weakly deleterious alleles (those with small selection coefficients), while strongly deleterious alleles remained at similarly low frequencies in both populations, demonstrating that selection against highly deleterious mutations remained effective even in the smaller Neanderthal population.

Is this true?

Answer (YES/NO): YES